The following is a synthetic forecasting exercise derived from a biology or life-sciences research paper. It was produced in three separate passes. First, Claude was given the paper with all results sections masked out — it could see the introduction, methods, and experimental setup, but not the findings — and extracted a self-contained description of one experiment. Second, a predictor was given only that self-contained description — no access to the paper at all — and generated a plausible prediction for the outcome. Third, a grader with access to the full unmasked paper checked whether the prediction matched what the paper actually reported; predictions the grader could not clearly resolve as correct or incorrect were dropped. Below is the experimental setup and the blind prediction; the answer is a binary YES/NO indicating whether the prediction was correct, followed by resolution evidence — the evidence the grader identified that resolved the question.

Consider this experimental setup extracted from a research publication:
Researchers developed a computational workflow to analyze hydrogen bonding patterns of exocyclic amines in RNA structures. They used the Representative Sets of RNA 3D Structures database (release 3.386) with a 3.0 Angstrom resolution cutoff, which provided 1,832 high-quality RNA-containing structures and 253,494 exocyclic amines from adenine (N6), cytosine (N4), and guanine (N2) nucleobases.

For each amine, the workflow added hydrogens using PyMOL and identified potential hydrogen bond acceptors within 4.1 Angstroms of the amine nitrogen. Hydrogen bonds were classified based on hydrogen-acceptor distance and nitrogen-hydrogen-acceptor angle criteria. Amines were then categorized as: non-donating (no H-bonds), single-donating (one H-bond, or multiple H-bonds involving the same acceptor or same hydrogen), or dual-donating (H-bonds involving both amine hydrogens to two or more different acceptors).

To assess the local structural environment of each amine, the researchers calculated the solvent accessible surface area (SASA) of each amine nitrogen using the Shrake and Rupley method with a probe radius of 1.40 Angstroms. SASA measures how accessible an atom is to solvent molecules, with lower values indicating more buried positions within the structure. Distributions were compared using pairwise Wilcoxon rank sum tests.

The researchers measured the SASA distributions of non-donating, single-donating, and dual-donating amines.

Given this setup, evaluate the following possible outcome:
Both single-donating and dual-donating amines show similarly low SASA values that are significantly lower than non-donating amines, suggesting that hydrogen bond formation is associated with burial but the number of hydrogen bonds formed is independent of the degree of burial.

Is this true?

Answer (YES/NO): NO